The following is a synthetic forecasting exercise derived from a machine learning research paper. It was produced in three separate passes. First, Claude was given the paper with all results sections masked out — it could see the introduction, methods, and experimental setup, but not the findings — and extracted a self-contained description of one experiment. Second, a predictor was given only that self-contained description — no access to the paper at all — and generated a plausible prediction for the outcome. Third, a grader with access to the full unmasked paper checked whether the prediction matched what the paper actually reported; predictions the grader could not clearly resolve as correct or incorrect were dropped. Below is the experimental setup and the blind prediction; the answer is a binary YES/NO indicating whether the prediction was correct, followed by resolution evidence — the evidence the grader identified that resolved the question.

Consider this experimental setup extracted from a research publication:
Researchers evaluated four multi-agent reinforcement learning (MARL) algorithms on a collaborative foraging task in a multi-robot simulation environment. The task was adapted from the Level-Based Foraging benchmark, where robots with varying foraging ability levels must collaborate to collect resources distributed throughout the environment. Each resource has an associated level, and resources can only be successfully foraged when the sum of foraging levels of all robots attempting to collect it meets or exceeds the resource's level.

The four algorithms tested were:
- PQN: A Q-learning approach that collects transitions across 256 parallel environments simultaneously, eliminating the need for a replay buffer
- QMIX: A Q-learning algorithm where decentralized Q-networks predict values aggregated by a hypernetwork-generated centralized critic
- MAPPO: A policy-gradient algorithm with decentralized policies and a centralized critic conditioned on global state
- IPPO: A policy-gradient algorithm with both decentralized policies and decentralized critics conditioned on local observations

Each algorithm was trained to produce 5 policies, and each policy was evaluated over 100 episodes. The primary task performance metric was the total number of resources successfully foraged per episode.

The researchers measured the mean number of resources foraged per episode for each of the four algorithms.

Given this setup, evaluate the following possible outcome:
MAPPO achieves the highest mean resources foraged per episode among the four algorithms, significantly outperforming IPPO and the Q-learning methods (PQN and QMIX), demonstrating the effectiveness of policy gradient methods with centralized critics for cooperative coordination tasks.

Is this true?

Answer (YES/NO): NO